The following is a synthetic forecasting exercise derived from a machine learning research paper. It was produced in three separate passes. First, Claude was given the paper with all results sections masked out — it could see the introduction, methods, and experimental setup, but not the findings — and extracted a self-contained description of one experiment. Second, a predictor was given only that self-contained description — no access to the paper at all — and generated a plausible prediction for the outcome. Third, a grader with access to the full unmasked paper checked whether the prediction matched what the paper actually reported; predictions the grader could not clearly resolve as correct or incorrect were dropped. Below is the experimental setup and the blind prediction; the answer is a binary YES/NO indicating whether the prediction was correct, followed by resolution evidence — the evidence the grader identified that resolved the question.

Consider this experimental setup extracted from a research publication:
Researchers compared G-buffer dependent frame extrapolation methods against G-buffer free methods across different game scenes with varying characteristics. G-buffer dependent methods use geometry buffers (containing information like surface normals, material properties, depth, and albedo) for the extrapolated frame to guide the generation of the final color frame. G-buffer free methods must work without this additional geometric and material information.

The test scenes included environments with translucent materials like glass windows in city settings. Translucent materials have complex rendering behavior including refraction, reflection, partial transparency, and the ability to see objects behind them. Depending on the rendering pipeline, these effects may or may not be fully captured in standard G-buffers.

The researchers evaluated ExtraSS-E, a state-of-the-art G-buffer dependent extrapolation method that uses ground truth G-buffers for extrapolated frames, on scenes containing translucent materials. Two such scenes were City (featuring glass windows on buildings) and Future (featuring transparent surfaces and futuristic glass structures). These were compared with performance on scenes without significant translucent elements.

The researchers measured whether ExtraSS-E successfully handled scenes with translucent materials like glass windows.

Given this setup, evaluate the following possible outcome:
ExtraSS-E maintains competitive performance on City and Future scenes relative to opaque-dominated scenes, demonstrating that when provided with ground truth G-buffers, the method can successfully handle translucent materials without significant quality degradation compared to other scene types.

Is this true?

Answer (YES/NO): NO